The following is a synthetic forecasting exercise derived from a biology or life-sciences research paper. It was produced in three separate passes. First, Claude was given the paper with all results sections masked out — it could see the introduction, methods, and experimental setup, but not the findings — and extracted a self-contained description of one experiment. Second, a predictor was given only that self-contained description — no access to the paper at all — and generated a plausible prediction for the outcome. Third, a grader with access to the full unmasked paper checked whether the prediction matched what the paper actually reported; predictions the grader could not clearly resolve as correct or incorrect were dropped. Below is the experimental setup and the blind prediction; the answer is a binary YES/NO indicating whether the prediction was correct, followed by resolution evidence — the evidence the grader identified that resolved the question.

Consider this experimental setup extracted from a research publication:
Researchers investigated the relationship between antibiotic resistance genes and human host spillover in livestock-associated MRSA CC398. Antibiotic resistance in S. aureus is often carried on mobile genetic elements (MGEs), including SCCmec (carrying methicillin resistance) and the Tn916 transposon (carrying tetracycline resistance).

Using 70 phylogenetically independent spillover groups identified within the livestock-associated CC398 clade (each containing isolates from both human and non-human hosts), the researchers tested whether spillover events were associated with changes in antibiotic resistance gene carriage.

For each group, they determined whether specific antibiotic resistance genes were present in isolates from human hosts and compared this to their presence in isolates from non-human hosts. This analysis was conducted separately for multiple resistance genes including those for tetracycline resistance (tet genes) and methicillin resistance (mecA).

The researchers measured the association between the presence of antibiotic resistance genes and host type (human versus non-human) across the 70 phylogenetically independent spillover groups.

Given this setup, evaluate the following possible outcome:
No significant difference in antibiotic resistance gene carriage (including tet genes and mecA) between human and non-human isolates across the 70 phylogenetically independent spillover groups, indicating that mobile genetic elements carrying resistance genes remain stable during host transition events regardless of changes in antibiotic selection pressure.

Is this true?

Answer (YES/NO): YES